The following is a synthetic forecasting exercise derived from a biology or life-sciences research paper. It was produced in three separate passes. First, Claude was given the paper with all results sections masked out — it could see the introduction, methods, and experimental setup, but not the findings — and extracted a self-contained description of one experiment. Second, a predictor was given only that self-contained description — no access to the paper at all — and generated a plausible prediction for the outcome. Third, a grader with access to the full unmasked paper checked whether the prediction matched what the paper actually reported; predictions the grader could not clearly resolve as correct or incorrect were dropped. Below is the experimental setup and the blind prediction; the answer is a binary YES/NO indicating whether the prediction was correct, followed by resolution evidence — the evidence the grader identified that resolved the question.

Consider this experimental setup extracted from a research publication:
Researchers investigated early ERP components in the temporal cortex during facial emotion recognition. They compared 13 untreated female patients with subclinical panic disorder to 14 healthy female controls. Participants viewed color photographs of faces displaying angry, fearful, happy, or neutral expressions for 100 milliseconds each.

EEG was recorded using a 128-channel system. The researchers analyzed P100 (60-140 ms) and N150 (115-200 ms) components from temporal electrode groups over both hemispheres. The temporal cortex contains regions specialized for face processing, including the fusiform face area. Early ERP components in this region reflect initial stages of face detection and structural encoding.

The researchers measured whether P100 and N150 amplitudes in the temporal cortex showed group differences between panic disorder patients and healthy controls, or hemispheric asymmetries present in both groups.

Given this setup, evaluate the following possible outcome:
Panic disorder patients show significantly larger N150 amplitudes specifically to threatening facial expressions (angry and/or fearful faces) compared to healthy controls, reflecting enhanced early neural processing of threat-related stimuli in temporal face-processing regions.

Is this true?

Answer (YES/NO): NO